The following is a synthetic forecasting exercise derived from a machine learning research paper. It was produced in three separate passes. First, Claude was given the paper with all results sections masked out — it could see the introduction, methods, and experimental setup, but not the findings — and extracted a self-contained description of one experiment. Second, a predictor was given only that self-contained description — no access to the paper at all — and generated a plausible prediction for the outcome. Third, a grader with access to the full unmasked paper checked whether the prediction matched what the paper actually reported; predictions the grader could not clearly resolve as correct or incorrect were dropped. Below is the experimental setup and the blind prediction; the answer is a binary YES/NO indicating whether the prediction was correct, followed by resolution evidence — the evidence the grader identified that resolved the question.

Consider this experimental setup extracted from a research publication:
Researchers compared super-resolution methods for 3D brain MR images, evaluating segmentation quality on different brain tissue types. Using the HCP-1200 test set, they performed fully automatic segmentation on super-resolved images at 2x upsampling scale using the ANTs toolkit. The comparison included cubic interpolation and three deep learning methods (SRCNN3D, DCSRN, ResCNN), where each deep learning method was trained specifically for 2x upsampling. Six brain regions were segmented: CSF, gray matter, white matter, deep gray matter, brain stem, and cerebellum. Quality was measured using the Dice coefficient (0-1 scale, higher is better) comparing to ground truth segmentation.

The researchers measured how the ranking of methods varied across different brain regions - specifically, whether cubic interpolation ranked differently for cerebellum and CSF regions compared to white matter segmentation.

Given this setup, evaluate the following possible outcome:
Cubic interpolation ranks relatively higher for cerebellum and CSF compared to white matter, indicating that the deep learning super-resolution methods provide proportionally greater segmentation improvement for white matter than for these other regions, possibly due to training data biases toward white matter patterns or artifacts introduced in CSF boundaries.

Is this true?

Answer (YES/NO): YES